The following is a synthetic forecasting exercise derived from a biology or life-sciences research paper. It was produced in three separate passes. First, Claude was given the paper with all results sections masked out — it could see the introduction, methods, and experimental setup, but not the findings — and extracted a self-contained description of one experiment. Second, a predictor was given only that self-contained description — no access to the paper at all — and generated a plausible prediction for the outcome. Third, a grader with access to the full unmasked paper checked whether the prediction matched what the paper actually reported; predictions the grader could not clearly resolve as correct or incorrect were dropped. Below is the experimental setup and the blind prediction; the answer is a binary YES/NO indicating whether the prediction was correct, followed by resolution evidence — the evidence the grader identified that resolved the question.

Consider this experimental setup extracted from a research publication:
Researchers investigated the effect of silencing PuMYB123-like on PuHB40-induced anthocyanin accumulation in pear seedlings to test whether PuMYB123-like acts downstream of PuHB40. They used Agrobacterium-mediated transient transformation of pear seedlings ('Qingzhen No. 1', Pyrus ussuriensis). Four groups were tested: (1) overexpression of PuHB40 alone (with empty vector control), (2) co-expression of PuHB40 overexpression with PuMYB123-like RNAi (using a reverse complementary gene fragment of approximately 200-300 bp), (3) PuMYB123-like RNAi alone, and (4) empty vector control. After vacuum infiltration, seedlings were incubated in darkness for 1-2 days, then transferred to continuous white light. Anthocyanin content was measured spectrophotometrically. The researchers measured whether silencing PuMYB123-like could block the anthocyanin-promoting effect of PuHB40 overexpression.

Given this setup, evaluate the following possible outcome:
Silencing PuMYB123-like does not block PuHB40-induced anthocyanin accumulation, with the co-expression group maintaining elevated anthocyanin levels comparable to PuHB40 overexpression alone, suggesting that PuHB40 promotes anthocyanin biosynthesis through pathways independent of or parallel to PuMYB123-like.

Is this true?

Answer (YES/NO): NO